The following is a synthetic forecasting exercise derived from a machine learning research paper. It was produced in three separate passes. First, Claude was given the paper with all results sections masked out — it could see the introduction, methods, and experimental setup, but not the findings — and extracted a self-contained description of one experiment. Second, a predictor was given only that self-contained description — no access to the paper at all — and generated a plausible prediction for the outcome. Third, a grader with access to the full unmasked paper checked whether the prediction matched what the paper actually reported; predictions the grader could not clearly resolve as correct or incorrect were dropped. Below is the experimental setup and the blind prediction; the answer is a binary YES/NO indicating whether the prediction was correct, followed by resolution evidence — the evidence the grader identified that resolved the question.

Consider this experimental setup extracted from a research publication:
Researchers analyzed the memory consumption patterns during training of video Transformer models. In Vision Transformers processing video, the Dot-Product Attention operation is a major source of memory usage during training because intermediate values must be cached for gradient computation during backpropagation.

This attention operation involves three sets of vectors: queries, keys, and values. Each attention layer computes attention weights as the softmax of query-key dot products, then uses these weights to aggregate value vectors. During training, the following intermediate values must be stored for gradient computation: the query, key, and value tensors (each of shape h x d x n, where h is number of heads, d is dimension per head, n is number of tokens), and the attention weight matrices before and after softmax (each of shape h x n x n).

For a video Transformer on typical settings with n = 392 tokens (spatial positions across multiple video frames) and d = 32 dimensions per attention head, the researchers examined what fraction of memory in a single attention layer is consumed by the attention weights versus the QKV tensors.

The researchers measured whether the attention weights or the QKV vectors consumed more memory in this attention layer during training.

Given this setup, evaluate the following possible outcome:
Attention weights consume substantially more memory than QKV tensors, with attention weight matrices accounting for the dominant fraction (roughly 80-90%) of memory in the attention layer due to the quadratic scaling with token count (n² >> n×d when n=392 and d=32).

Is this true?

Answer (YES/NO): YES